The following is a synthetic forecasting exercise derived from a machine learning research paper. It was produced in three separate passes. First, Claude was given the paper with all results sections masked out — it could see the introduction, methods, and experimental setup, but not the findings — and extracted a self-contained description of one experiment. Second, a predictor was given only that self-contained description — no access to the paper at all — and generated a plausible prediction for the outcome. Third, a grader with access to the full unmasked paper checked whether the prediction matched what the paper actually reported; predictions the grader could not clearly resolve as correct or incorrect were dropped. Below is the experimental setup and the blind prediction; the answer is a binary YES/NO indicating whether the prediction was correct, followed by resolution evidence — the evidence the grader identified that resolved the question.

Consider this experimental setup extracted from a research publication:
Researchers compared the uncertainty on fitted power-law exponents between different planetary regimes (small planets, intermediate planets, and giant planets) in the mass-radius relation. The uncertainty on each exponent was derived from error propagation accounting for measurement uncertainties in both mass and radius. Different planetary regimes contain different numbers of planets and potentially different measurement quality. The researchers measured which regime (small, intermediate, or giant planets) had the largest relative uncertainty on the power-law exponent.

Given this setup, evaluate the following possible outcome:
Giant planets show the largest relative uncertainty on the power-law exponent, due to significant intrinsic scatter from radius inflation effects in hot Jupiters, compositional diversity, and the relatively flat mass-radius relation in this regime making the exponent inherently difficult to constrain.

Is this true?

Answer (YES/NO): YES